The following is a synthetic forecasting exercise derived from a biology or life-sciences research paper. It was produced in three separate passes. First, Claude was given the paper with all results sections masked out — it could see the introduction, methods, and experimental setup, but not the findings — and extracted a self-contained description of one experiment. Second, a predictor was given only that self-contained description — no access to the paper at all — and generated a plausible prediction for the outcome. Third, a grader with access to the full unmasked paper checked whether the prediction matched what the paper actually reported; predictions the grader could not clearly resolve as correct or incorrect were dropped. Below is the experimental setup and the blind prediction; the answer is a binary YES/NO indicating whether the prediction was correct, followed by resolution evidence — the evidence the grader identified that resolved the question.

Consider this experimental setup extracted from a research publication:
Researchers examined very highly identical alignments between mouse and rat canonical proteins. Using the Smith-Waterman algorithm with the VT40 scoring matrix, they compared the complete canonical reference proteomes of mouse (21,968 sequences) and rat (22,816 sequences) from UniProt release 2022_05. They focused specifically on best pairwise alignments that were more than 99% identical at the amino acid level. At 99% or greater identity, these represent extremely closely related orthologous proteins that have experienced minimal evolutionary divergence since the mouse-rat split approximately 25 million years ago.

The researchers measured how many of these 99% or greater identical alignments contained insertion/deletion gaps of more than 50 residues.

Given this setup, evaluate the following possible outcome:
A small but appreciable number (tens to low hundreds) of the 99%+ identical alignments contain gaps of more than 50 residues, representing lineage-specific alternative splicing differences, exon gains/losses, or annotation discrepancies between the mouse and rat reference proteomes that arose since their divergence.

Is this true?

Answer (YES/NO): YES